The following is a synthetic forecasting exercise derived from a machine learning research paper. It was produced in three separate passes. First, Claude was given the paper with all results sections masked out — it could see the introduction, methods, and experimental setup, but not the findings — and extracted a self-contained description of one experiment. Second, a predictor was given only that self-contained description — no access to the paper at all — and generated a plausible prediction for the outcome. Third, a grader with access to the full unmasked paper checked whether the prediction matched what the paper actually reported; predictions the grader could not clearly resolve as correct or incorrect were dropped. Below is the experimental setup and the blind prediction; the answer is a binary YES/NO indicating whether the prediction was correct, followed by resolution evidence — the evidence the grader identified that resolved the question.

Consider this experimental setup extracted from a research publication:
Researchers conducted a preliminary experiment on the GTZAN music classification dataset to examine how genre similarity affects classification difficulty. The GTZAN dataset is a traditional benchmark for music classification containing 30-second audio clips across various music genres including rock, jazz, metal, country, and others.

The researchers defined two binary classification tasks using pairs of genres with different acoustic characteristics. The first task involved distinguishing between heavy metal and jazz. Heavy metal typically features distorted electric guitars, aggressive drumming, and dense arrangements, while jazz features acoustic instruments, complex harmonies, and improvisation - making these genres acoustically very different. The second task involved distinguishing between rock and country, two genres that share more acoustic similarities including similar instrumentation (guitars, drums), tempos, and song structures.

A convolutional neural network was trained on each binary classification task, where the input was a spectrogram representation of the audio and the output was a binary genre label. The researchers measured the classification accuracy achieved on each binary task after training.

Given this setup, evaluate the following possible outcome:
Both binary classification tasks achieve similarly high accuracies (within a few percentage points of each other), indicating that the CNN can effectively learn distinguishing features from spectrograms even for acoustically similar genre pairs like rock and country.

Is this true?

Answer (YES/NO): NO